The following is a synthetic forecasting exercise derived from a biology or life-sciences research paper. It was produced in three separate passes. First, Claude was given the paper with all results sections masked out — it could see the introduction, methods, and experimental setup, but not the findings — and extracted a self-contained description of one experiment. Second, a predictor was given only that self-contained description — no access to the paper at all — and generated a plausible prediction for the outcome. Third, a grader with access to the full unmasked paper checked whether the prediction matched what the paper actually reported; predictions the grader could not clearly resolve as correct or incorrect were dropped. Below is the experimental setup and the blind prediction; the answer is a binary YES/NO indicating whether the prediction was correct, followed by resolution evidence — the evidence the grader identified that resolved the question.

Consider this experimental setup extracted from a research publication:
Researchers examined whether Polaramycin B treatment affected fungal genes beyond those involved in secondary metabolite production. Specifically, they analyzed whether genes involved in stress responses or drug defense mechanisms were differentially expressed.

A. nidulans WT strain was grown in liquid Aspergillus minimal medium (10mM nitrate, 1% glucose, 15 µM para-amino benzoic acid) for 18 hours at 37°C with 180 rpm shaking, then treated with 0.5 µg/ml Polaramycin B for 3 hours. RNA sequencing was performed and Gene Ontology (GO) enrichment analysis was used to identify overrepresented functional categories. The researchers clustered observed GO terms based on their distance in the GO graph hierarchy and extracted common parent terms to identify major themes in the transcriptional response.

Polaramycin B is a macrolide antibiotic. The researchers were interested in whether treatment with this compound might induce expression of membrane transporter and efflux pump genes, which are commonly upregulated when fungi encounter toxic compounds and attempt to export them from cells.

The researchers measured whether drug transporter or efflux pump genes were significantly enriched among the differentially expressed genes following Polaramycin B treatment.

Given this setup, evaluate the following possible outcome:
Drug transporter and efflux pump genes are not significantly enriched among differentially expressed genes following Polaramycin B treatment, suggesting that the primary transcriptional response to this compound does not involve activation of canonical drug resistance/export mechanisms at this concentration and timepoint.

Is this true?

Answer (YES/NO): YES